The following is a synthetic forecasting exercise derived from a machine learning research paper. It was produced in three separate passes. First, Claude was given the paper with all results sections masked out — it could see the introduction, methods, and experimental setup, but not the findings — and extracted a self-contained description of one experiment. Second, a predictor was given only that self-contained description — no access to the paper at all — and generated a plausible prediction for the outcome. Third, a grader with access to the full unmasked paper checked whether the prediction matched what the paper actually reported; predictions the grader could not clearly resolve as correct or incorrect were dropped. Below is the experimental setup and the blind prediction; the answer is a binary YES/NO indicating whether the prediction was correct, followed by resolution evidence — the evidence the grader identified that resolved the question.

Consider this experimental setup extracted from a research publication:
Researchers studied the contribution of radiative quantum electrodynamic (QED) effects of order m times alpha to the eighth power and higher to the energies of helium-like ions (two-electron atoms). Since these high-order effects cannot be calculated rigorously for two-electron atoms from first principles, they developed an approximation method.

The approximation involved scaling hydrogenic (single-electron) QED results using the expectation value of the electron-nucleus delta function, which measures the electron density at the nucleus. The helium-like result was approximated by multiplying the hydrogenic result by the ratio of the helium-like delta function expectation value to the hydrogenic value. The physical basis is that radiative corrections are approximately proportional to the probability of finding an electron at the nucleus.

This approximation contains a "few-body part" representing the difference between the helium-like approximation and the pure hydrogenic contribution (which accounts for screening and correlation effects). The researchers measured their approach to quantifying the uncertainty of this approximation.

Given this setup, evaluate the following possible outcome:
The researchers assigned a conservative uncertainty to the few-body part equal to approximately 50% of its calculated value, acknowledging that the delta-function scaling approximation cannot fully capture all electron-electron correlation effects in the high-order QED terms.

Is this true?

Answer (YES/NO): NO